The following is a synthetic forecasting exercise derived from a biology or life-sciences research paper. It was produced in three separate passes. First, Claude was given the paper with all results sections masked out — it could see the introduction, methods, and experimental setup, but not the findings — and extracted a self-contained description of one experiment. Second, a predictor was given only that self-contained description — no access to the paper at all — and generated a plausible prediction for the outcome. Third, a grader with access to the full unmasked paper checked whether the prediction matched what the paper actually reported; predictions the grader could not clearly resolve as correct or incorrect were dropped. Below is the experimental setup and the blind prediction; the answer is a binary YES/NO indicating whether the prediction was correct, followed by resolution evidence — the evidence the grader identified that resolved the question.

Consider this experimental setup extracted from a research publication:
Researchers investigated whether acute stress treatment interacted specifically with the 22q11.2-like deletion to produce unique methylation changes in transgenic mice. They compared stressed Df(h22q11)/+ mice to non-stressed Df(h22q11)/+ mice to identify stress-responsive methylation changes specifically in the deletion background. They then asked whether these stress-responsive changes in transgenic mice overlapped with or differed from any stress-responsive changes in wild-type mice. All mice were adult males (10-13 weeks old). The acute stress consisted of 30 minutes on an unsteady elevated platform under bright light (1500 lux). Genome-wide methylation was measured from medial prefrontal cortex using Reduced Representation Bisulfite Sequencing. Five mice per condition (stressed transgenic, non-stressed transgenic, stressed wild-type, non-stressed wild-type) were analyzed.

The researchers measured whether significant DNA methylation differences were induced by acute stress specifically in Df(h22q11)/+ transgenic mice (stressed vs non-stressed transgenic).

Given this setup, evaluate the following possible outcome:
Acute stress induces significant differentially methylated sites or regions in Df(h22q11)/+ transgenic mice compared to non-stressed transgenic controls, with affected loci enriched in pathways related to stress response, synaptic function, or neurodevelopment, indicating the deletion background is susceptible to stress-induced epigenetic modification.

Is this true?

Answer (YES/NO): YES